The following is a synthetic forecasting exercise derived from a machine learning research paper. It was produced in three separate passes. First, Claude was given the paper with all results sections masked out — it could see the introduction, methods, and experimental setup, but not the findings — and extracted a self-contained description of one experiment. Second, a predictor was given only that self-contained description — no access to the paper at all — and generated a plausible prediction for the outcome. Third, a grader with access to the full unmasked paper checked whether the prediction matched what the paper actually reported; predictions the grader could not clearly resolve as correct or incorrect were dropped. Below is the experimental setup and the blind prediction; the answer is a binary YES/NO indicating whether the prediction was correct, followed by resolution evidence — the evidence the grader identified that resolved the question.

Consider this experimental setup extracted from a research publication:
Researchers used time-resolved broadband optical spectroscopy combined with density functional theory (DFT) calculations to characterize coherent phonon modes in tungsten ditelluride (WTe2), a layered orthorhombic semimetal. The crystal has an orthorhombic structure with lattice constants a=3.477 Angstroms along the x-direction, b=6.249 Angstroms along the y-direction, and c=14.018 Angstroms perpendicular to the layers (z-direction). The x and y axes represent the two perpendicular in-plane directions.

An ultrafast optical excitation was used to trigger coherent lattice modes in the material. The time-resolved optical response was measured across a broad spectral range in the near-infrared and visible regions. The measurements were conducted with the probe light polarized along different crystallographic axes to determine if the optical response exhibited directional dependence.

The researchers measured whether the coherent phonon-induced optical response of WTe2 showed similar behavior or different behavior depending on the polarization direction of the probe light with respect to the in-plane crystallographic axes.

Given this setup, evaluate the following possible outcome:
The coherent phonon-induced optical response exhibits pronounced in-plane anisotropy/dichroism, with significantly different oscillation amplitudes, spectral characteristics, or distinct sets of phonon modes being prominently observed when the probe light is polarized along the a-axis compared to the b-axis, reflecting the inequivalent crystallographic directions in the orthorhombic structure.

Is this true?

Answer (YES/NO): YES